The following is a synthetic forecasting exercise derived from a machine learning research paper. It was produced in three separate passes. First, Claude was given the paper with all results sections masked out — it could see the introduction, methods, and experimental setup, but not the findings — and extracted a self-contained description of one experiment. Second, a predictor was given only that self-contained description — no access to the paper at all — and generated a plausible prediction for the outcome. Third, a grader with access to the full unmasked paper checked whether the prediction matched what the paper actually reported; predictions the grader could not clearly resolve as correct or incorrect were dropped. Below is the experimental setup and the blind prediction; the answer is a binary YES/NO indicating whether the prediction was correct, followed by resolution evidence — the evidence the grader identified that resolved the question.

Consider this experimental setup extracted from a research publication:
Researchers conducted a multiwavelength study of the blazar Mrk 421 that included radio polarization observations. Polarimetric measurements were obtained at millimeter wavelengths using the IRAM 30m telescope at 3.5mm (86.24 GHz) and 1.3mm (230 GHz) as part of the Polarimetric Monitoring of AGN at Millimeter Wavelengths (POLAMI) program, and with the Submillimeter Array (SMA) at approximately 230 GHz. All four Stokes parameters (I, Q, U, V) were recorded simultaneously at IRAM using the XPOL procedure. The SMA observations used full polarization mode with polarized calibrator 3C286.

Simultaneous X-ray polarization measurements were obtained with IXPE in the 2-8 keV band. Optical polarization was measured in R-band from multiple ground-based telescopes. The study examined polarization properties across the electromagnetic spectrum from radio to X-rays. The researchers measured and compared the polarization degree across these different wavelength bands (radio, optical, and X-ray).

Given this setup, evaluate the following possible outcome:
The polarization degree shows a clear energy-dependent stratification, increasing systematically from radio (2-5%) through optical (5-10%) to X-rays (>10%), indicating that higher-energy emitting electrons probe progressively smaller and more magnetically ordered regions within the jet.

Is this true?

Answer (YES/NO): NO